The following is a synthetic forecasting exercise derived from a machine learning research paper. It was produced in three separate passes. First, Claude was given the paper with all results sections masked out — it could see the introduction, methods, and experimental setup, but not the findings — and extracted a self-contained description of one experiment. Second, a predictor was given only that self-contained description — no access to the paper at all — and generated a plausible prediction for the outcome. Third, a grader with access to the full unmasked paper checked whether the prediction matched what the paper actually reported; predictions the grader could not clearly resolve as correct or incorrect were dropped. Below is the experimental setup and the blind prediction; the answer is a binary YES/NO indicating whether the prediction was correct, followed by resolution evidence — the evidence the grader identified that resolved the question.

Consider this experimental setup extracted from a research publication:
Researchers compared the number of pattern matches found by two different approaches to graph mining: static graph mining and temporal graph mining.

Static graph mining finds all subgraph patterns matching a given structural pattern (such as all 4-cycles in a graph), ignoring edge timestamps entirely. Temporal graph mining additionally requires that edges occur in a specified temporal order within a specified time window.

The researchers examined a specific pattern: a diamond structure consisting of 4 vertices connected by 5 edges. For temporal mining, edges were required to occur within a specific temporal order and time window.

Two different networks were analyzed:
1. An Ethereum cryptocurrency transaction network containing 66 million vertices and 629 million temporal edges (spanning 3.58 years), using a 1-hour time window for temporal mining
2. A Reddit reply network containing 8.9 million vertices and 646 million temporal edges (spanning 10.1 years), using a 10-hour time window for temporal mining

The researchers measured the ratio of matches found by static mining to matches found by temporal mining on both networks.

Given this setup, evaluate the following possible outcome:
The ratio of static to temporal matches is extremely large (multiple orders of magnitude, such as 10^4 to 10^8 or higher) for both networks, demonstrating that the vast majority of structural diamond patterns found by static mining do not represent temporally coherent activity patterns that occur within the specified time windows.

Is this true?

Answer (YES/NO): NO